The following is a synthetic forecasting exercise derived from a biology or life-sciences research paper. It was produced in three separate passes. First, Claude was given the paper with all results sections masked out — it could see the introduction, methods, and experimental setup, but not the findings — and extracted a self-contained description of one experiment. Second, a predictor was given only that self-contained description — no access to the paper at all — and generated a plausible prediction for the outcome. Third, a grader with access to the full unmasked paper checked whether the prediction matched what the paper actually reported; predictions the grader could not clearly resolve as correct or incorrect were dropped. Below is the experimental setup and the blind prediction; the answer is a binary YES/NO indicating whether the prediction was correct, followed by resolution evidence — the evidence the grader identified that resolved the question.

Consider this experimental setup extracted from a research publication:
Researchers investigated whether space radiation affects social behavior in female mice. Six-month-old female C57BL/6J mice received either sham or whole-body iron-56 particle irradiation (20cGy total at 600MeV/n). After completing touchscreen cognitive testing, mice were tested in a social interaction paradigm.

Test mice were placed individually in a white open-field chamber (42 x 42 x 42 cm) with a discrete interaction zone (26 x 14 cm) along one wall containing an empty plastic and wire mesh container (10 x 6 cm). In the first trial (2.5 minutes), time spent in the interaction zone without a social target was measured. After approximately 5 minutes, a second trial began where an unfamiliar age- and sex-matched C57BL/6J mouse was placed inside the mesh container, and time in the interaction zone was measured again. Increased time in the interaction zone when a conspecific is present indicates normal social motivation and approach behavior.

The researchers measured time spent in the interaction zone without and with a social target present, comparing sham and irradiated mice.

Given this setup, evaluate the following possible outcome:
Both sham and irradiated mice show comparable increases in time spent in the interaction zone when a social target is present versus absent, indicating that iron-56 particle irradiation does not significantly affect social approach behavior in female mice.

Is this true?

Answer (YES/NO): YES